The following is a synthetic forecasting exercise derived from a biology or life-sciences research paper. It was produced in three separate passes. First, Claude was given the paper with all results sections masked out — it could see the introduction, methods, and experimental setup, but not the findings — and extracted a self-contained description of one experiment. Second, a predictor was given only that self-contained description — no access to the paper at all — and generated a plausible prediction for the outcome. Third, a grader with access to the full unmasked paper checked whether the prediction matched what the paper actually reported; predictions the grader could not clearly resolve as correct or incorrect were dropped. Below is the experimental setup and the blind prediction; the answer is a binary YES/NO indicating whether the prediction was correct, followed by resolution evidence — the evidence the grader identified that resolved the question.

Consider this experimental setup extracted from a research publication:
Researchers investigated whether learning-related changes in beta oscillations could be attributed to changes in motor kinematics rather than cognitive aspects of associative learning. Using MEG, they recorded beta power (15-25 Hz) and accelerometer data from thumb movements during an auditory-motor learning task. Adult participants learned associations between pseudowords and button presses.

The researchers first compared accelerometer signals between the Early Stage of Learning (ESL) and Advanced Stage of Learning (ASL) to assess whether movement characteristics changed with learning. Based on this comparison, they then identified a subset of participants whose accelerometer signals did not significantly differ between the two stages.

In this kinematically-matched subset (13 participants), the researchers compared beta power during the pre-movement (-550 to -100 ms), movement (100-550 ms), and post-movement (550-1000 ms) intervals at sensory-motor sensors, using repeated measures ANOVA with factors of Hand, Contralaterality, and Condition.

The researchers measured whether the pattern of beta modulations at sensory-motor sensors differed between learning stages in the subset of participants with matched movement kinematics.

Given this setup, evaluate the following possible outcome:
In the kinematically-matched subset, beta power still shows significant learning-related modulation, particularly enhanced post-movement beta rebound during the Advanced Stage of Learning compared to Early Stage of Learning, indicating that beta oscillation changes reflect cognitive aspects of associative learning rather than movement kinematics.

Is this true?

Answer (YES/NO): YES